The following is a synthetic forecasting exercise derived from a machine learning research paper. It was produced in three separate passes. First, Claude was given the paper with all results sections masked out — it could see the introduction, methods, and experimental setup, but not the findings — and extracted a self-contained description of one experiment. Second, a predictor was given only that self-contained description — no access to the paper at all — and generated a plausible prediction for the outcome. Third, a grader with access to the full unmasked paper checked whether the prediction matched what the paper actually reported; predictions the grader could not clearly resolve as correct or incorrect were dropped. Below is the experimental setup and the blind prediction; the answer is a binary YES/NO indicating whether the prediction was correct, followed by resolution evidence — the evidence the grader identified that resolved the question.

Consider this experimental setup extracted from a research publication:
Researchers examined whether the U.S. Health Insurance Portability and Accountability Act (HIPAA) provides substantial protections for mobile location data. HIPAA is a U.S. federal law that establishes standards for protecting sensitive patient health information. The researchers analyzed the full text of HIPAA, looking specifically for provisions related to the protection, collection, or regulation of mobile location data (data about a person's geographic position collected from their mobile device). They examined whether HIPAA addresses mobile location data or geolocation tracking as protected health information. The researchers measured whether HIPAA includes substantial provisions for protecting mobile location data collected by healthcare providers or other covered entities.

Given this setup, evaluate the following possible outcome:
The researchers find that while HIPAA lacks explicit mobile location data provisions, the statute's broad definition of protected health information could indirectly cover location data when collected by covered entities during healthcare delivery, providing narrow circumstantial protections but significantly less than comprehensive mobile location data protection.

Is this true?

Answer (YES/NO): NO